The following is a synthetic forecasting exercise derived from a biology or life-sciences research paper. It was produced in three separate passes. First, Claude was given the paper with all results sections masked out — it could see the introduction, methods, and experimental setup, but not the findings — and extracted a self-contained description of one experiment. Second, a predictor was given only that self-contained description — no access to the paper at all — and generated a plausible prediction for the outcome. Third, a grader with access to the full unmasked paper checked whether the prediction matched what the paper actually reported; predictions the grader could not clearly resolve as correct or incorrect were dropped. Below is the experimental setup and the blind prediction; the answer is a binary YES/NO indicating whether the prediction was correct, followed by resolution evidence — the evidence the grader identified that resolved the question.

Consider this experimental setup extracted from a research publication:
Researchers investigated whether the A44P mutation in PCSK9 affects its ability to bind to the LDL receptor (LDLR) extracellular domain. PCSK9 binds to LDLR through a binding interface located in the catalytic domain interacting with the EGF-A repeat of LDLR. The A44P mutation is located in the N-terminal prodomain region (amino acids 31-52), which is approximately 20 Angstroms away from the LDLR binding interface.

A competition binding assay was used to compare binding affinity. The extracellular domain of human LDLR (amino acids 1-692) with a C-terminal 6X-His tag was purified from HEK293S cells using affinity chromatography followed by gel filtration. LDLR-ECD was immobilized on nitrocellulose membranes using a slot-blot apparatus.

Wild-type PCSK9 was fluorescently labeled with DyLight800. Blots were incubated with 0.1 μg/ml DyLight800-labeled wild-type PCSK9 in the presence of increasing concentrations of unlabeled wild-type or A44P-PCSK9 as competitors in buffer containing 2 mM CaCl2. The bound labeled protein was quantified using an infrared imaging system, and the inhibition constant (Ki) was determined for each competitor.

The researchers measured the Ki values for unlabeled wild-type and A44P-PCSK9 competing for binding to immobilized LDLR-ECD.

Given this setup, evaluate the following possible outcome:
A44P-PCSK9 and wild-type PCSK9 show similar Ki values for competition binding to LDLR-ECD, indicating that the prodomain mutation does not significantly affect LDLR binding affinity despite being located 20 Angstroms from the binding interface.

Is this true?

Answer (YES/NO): NO